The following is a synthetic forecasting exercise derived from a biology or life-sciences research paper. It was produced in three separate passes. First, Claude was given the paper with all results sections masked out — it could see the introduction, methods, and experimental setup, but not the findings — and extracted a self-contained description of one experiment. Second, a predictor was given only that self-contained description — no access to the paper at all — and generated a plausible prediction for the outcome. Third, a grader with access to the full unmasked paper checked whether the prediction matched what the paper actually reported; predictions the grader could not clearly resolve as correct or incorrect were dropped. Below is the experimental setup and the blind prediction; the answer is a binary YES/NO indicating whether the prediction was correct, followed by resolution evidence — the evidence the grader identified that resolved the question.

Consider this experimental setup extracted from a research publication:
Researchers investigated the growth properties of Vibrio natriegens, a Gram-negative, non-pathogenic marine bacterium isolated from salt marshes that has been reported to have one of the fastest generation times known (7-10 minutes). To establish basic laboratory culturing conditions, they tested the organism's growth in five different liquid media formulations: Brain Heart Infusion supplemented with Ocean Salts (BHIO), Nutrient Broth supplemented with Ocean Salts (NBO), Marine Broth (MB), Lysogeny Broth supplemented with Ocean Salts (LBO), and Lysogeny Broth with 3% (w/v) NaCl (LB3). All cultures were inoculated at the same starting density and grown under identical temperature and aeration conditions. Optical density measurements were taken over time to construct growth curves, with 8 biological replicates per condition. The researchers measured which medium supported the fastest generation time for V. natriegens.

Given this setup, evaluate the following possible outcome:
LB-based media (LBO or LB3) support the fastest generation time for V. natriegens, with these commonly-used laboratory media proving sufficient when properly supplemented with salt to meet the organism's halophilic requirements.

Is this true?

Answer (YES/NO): YES